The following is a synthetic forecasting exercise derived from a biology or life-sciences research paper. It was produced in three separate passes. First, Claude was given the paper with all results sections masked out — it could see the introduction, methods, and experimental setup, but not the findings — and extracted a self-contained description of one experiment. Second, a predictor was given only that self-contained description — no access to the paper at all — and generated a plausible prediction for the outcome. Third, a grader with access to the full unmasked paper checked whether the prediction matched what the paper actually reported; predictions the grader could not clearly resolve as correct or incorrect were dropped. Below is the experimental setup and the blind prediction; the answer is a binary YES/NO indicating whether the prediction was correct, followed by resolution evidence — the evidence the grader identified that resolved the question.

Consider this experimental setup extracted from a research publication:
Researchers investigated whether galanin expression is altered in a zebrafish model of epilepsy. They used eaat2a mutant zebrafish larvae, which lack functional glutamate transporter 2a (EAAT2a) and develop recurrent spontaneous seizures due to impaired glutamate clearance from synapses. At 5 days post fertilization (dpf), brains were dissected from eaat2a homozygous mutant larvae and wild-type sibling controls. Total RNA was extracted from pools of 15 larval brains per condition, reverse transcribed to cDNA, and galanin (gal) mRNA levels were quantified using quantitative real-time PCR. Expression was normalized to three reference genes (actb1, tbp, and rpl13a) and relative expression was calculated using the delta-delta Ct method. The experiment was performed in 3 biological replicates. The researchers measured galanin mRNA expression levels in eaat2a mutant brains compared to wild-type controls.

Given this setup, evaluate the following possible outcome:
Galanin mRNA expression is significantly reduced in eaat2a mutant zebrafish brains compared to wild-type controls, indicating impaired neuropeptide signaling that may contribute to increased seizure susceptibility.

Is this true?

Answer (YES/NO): NO